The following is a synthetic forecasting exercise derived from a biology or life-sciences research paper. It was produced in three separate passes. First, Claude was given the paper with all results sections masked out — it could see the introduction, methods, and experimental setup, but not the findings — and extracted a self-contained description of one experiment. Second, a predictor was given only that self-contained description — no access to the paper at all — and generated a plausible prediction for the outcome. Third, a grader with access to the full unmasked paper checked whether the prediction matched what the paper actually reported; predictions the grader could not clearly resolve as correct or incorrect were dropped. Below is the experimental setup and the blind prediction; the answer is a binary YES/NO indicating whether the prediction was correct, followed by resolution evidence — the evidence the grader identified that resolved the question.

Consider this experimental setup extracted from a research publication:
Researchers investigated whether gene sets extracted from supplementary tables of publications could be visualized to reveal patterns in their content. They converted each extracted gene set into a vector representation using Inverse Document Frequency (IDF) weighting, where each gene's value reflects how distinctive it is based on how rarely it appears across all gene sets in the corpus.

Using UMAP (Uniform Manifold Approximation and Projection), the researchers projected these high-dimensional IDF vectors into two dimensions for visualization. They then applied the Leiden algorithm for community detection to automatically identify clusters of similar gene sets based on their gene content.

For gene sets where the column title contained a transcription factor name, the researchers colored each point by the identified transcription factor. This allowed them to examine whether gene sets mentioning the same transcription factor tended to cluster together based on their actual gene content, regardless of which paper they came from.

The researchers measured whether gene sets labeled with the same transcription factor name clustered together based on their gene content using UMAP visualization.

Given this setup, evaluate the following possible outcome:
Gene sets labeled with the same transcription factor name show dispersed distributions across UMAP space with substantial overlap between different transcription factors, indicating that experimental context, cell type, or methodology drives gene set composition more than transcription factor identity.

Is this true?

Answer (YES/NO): NO